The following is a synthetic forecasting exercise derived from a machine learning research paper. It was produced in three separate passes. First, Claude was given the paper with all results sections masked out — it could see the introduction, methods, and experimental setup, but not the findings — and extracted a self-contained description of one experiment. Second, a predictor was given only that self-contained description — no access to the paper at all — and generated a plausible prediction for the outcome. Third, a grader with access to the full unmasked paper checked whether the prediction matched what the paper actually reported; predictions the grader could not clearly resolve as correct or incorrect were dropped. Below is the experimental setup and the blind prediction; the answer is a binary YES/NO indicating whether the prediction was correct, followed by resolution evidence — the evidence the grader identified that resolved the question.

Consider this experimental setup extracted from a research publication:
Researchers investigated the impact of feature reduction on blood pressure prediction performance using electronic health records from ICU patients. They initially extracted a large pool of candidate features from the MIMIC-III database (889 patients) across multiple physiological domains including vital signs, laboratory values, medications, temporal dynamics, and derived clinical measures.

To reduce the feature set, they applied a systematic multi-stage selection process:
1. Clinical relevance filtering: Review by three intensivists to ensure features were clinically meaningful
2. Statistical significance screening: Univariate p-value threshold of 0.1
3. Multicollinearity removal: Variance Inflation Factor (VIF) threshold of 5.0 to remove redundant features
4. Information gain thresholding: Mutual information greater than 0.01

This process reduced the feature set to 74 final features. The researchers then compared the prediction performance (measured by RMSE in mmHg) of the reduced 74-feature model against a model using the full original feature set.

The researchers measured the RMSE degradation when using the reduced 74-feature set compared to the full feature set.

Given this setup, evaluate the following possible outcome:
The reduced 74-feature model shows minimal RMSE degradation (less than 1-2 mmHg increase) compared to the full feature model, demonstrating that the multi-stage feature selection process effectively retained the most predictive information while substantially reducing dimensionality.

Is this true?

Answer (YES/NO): YES